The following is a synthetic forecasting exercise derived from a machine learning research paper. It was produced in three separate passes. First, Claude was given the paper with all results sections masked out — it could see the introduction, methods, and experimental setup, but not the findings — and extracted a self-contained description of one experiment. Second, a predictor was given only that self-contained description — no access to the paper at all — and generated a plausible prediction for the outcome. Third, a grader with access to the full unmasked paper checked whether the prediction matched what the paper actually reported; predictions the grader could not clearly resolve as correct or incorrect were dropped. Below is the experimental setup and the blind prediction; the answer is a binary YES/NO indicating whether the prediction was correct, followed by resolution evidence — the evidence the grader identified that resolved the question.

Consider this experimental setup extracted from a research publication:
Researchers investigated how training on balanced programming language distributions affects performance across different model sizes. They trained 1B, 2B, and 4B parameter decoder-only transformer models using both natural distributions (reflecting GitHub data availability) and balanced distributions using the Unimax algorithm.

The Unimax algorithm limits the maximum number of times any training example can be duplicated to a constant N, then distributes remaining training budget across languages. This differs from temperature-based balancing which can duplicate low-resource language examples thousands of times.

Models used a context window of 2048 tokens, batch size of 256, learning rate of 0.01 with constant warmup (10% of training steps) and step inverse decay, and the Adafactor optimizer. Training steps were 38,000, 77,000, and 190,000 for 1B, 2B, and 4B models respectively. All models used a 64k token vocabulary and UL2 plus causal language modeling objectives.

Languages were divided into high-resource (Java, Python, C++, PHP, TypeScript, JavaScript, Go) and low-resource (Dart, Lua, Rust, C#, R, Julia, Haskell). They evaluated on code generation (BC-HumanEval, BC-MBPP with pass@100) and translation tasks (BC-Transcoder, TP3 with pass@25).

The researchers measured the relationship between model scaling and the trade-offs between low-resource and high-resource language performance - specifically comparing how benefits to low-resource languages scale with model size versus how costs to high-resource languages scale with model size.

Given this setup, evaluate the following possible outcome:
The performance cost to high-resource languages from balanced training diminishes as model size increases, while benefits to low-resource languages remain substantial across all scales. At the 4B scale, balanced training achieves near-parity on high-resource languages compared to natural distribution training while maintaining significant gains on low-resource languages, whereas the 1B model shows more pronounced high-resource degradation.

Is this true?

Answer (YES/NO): NO